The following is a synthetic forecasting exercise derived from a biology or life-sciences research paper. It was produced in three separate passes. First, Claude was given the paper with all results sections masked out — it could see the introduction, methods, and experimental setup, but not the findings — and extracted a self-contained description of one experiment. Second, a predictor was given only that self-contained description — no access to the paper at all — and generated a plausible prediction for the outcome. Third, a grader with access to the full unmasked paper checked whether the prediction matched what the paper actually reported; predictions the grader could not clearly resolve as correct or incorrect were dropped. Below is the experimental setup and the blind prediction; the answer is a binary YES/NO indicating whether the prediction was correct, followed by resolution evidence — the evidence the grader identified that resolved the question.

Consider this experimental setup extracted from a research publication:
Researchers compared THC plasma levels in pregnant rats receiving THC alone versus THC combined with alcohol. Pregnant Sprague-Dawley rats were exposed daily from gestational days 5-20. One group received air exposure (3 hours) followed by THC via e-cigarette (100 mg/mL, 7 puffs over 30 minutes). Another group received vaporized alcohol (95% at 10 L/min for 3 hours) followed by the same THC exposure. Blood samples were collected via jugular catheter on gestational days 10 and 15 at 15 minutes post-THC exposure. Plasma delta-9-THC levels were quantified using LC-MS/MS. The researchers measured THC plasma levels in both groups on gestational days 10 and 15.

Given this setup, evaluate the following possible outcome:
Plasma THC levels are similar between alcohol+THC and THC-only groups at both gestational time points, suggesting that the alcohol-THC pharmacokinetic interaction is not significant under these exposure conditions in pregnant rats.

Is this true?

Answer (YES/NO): NO